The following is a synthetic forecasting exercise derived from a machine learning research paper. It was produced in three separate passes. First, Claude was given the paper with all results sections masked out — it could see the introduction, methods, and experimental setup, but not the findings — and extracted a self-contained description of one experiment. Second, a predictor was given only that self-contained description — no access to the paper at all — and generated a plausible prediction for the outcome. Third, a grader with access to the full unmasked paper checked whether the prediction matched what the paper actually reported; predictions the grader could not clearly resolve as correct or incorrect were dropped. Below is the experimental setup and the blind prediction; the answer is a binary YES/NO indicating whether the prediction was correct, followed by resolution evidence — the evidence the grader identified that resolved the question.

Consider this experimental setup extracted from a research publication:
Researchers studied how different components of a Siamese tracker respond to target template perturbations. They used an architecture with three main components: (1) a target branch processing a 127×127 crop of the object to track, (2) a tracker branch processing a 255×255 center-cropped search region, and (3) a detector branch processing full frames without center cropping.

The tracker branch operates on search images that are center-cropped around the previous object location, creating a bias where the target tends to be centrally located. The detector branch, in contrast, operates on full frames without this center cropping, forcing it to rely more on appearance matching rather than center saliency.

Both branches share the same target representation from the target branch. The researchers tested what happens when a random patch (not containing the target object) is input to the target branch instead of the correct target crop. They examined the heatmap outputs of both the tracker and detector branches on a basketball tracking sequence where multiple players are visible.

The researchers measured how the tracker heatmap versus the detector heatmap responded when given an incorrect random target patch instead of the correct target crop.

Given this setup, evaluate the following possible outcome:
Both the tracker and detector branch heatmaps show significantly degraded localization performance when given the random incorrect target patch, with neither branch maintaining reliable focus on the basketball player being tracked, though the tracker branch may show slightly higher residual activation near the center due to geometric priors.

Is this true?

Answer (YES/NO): NO